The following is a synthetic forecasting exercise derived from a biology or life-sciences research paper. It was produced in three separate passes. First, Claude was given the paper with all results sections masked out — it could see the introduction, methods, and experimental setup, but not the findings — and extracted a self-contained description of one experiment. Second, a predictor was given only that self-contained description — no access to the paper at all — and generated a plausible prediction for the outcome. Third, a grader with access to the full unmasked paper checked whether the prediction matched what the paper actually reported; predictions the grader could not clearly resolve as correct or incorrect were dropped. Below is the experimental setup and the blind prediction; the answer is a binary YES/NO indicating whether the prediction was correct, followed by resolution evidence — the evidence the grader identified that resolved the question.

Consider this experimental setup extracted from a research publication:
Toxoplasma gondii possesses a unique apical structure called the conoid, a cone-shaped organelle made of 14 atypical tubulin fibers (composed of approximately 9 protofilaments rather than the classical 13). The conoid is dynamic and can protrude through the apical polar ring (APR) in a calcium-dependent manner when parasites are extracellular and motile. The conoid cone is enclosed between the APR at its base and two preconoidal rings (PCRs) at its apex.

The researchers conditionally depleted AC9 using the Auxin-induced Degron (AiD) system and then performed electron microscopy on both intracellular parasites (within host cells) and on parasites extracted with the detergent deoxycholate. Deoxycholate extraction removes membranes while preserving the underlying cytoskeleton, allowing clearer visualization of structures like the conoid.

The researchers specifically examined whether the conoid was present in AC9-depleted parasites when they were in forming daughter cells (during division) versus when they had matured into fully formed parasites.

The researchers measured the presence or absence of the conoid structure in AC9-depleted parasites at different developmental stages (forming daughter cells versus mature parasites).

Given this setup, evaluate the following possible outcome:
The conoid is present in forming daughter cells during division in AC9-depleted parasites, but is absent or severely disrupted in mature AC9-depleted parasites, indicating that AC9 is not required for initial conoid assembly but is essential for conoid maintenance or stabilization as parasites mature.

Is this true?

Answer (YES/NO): YES